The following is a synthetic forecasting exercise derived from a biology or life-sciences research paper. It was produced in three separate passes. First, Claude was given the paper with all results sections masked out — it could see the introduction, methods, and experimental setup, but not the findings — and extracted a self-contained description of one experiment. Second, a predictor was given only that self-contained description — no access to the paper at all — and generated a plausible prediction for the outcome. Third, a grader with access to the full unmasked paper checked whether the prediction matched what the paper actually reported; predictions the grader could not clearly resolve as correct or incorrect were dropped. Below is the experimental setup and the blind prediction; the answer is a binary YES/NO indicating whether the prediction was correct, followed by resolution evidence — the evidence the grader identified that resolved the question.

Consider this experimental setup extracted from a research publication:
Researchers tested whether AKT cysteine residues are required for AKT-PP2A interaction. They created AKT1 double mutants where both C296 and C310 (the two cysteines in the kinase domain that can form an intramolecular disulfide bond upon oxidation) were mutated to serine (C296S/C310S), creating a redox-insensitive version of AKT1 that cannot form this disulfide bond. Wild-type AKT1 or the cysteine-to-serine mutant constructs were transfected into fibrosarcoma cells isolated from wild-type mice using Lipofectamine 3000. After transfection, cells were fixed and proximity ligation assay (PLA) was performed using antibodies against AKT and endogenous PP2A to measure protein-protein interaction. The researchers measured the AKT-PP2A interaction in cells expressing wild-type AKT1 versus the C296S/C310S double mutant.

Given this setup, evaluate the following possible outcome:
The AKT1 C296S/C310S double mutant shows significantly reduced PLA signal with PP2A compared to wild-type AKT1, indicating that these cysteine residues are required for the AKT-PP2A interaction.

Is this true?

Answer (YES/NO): YES